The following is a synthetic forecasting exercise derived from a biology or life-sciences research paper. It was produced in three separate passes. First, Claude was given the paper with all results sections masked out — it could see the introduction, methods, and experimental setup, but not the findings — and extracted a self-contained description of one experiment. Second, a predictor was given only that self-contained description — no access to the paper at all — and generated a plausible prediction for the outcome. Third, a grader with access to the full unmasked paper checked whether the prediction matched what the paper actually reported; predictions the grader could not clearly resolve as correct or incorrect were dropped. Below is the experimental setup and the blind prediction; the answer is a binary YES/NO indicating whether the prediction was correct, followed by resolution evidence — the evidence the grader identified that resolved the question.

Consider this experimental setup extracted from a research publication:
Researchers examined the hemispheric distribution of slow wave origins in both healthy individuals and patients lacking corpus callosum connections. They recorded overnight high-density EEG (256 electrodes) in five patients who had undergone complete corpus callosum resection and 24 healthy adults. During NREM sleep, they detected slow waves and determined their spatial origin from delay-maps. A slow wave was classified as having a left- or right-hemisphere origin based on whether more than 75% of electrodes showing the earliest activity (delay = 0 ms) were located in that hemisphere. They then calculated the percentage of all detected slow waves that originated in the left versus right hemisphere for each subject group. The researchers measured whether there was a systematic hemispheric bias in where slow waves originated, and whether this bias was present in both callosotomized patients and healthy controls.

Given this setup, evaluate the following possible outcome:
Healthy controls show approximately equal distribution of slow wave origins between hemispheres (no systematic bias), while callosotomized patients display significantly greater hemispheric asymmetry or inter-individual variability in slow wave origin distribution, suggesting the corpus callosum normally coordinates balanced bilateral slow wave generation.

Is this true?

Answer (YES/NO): NO